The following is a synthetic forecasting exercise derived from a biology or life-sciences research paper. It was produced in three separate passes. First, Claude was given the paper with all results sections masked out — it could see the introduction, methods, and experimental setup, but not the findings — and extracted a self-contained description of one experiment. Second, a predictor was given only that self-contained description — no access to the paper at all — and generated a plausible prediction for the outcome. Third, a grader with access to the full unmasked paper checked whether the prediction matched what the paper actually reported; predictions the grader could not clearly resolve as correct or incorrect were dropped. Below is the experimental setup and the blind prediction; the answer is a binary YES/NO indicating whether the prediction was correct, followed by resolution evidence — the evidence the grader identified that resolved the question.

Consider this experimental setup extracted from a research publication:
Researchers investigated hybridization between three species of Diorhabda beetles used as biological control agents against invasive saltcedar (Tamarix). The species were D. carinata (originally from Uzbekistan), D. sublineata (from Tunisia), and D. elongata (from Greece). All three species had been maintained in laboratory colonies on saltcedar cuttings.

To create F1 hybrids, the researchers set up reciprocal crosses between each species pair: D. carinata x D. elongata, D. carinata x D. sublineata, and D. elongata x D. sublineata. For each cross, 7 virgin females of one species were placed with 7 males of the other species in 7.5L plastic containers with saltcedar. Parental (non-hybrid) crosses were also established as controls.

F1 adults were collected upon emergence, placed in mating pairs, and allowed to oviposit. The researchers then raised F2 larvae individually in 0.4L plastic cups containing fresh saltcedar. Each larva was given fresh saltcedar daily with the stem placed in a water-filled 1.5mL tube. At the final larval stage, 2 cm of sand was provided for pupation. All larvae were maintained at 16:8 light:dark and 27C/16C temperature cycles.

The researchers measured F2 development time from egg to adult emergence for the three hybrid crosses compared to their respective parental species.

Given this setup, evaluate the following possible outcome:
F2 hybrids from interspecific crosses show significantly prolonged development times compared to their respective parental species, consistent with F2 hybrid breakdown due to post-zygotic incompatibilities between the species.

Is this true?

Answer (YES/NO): NO